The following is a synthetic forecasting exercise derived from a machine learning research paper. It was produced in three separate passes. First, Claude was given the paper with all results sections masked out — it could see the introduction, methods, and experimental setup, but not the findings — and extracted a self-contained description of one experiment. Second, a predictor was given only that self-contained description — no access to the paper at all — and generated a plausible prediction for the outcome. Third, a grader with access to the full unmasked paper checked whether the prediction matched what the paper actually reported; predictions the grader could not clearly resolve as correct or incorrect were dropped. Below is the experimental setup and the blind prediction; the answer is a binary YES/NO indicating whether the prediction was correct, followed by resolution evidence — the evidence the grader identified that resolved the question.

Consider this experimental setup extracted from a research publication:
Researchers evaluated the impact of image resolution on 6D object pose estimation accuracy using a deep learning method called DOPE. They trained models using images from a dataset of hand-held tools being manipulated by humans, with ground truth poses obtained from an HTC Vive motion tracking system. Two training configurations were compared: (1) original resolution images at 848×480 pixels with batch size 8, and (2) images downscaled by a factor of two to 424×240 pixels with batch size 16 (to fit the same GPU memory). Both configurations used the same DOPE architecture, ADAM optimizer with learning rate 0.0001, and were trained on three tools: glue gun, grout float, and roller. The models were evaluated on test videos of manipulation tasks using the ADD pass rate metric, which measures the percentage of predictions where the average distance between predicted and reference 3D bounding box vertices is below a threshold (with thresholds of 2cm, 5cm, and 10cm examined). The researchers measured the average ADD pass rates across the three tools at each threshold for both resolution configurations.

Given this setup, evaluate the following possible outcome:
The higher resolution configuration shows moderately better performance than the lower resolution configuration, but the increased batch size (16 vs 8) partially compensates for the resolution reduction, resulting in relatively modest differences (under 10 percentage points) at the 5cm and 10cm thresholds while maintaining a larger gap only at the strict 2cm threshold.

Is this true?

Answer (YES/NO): NO